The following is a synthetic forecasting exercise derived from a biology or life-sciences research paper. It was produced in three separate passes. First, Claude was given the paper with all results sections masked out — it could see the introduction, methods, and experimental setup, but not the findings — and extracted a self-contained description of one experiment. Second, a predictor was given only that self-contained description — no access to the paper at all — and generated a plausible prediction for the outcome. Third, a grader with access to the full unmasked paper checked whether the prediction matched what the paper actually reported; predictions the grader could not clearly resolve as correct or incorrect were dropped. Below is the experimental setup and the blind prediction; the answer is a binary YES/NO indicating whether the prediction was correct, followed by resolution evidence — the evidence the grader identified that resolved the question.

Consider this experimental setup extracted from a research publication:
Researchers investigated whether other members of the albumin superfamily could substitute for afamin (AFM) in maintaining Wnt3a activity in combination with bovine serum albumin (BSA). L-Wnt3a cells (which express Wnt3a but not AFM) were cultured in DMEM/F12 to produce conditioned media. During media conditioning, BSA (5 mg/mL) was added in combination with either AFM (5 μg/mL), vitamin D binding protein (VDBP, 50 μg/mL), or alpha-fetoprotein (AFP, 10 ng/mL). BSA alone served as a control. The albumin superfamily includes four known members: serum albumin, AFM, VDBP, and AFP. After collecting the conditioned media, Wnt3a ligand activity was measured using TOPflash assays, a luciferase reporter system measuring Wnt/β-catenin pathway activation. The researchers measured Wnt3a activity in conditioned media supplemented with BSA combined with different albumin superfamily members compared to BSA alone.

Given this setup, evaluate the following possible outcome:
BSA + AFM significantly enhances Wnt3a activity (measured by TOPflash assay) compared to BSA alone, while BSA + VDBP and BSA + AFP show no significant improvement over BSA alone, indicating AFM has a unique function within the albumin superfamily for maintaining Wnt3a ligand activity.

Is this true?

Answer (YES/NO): YES